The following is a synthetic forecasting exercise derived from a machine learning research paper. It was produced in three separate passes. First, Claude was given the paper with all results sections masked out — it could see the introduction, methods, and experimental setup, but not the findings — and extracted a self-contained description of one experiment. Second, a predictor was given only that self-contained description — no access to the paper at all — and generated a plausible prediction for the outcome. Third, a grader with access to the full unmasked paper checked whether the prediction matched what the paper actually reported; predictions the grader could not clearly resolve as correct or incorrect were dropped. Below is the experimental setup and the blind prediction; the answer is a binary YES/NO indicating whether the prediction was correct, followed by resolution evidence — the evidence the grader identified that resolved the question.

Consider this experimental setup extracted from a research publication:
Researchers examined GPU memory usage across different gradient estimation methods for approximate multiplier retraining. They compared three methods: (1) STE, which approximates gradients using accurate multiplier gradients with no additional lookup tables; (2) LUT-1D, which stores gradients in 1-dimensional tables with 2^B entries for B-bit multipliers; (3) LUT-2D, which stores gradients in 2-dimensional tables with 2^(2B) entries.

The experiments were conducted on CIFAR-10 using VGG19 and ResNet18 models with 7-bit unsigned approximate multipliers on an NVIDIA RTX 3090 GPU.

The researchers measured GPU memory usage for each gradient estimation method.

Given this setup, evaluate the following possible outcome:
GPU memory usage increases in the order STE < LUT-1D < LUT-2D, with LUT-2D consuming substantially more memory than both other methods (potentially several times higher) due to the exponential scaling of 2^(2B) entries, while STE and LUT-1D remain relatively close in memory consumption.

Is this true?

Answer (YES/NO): NO